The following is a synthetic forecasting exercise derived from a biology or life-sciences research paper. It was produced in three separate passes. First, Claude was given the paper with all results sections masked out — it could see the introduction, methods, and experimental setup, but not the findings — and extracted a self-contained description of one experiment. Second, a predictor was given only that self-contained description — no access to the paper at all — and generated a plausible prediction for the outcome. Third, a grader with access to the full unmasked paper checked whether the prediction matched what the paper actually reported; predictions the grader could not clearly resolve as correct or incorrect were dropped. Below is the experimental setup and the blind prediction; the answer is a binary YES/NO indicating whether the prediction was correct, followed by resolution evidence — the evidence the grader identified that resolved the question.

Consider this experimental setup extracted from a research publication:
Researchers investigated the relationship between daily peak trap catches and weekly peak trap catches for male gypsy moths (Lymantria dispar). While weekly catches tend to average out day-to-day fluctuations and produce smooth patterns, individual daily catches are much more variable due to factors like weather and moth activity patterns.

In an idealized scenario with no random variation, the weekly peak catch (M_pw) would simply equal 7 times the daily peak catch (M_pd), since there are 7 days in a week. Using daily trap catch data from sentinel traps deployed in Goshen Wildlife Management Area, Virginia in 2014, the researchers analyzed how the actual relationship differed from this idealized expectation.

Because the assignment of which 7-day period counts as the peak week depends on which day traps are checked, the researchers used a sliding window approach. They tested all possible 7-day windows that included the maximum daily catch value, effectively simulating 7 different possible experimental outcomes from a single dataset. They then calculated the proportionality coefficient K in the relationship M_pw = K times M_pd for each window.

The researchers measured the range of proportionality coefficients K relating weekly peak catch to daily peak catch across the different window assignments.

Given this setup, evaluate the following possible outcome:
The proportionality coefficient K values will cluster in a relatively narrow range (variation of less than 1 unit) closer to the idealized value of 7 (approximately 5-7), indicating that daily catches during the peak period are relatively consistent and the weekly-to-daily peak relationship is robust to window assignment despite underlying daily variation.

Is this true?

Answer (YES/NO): NO